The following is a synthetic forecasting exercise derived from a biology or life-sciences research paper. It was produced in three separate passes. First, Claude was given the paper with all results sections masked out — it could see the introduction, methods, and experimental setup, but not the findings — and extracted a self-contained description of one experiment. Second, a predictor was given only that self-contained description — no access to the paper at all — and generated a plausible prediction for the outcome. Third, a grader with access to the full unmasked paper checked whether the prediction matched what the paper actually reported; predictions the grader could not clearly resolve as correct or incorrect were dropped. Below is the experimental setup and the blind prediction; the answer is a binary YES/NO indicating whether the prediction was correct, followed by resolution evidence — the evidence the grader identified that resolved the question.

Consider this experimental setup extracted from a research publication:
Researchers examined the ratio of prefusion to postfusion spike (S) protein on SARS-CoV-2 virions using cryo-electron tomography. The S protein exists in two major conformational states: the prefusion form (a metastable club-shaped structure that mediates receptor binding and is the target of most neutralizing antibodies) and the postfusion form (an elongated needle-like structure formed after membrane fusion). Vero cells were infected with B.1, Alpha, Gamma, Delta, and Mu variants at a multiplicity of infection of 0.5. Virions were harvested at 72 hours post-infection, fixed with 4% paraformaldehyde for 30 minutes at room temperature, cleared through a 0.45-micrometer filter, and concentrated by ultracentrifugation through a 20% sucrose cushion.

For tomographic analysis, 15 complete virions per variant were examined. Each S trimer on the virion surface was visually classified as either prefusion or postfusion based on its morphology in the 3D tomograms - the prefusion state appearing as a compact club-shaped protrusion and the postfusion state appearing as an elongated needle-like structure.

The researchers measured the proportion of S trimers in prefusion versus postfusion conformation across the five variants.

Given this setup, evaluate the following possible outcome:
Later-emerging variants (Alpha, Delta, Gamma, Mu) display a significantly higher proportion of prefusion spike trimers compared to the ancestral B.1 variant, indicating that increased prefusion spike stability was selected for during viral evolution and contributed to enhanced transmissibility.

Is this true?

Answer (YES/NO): NO